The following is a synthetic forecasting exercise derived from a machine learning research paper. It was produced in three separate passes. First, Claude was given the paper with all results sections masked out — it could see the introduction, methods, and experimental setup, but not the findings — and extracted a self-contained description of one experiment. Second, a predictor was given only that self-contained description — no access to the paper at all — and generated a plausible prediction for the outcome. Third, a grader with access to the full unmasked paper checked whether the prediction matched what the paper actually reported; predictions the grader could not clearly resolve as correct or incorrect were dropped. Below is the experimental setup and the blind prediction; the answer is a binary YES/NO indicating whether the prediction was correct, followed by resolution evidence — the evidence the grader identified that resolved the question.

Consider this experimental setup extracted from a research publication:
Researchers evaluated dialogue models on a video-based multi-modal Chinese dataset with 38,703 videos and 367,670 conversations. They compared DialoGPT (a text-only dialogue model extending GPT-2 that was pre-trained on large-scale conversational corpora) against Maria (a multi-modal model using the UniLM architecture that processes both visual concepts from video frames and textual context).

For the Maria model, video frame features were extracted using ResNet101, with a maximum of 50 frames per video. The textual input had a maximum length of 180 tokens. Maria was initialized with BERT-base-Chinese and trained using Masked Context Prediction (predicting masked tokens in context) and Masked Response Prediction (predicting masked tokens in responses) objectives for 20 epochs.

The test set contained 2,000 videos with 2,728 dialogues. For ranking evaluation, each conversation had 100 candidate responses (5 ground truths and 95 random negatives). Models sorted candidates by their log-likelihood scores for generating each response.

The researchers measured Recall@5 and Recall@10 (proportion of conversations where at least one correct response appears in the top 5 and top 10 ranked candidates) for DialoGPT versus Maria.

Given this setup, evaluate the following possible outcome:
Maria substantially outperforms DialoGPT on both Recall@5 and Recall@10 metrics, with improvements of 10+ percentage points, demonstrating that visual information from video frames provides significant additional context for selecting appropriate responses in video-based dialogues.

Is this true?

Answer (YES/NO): NO